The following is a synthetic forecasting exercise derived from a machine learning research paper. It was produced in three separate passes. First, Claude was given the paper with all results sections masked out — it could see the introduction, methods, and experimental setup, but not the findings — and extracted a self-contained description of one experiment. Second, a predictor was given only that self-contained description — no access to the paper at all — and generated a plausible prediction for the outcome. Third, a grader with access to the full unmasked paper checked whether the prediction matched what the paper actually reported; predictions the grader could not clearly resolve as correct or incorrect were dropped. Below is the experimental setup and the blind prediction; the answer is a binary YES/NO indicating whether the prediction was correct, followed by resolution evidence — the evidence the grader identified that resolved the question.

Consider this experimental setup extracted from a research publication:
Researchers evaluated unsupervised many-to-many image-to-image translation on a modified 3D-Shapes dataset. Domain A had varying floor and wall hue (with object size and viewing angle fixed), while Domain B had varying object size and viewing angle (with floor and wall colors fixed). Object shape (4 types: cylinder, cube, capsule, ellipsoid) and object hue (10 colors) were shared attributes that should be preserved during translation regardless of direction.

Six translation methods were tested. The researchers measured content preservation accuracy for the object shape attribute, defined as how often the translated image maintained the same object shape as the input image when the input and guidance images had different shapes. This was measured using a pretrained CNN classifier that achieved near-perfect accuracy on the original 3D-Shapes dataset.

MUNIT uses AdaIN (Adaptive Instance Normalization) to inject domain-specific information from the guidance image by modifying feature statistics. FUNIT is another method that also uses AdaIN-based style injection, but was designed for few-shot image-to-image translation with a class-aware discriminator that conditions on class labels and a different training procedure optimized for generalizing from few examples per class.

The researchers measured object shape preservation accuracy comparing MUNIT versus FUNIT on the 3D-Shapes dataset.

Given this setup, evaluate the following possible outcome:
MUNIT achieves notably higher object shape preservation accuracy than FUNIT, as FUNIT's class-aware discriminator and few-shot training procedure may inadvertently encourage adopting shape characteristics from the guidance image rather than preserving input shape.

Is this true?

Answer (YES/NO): YES